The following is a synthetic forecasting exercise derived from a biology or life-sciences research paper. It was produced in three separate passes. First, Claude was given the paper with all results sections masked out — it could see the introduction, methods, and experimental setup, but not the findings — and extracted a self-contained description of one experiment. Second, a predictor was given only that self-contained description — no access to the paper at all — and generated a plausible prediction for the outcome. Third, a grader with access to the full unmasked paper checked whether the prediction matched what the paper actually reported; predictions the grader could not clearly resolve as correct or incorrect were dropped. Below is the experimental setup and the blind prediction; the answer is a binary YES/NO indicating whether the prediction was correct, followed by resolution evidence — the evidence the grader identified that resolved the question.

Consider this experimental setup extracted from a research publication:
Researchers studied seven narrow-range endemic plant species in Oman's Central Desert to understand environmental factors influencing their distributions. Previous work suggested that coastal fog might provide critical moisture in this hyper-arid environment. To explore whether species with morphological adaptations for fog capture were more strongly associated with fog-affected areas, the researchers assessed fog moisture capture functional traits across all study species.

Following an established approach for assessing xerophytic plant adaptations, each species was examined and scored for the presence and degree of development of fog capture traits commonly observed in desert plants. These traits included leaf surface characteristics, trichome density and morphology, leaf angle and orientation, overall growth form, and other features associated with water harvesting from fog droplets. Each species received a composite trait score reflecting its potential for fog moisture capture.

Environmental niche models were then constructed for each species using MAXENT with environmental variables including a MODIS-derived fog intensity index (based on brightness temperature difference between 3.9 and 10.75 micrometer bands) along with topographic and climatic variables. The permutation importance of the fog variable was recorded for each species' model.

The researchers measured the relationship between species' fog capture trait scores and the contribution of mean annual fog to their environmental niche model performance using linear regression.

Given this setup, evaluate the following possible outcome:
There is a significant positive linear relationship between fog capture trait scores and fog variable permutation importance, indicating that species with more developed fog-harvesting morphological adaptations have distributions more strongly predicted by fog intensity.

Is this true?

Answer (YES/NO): NO